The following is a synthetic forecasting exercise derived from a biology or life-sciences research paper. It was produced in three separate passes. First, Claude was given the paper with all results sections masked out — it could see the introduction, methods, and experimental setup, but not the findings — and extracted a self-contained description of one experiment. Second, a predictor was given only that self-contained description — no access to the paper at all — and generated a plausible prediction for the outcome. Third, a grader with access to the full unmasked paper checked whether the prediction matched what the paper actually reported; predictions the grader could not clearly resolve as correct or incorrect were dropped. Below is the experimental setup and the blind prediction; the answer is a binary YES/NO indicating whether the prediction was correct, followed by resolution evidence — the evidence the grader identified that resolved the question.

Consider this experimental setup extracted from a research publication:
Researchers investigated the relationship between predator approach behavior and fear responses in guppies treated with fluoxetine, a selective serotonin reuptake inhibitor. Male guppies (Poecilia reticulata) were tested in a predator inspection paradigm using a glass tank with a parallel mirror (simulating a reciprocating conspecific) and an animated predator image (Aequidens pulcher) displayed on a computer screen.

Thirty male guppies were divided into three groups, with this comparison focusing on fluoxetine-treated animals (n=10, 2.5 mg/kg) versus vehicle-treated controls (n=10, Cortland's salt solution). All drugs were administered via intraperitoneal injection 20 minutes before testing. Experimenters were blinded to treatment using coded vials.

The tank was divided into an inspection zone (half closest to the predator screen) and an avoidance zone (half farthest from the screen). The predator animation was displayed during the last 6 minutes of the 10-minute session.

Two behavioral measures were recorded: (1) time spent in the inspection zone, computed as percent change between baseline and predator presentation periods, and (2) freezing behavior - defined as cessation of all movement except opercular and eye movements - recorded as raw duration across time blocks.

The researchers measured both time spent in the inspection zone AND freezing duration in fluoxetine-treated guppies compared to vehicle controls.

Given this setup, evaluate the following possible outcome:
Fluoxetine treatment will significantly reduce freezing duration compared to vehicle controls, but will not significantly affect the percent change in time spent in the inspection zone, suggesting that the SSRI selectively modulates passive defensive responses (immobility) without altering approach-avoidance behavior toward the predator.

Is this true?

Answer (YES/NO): NO